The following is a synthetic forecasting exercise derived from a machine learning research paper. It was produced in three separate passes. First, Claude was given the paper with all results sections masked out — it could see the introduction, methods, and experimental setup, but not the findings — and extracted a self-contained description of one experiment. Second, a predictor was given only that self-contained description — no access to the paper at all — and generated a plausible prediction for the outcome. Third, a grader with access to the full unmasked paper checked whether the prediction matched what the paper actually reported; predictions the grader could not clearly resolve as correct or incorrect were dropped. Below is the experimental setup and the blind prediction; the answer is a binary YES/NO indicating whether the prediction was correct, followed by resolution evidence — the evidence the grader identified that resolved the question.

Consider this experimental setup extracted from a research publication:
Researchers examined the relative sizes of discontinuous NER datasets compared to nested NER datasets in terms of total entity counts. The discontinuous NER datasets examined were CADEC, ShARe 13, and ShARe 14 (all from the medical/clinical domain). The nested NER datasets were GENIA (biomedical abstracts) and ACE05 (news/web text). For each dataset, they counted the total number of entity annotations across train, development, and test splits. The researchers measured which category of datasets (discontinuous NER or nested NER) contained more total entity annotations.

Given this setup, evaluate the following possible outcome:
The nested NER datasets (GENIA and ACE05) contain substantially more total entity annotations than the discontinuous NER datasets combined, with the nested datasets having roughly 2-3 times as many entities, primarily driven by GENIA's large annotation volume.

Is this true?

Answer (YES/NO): YES